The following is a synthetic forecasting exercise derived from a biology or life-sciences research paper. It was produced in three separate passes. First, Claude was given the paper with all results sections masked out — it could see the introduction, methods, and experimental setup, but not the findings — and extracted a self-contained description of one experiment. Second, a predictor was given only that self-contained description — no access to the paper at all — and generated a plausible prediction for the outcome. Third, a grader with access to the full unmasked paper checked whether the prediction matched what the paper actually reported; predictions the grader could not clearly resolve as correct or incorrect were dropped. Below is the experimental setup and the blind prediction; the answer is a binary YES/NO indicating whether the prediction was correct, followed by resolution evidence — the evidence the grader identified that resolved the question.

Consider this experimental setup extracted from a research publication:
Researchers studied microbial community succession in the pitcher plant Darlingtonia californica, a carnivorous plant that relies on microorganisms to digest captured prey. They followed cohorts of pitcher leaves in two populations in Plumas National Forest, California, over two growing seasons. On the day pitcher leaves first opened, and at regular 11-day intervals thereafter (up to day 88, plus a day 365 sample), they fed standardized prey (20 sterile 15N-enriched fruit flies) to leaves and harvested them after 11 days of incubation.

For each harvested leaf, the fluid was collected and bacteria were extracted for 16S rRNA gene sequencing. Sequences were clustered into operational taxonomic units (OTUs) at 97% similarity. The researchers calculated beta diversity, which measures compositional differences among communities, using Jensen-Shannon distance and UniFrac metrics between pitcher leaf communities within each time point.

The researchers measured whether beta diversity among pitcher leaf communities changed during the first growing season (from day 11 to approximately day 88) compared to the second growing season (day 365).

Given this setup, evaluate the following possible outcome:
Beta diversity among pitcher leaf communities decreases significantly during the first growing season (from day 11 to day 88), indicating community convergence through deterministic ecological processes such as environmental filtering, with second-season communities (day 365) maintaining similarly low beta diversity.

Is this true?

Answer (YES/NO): NO